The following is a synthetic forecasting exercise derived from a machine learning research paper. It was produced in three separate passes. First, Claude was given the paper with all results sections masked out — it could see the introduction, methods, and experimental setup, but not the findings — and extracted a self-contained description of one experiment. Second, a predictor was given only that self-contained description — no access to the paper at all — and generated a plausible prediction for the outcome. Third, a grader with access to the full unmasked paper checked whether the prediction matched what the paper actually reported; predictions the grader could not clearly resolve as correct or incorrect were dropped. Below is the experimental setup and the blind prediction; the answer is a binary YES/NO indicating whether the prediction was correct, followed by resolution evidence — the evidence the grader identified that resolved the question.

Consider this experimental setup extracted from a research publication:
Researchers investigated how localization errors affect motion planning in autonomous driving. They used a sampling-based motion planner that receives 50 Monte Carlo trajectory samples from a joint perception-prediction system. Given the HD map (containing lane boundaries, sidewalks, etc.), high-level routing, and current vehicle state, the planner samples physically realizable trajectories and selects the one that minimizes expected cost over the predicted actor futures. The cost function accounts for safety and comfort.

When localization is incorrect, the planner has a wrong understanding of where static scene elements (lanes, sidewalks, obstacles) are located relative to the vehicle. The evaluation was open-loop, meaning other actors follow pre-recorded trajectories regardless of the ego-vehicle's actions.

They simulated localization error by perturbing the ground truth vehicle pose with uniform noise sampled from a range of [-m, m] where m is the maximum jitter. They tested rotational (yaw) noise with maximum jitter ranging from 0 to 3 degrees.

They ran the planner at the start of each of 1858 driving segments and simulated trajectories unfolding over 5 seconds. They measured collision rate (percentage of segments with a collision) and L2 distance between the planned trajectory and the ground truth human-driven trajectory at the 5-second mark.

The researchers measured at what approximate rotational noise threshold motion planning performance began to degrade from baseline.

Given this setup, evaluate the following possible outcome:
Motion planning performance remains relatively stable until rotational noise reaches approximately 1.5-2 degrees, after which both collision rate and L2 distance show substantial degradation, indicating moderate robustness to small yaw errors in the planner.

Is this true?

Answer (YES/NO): NO